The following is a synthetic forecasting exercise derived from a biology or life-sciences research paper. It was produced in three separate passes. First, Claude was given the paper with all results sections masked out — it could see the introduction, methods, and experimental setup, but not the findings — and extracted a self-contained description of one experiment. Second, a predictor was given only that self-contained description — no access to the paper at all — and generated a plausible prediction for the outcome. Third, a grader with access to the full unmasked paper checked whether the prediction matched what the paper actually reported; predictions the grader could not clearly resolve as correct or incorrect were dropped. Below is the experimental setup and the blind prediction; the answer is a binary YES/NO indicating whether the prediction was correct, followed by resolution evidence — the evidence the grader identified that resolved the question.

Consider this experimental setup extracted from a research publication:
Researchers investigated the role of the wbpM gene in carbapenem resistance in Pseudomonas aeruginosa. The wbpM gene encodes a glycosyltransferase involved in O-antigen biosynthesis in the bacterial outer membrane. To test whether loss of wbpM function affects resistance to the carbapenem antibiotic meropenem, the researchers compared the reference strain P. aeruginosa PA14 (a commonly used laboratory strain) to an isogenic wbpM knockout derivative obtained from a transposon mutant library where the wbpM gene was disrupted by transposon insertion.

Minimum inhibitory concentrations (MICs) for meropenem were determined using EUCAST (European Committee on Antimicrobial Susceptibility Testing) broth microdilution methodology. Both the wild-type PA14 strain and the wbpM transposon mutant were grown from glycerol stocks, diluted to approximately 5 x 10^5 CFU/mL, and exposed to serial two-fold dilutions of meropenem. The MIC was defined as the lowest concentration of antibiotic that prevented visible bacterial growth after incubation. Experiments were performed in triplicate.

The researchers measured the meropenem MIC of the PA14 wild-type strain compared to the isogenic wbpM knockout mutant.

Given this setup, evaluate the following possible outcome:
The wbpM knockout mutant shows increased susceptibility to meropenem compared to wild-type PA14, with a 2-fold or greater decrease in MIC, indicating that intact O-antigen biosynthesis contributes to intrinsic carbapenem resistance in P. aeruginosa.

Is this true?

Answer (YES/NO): NO